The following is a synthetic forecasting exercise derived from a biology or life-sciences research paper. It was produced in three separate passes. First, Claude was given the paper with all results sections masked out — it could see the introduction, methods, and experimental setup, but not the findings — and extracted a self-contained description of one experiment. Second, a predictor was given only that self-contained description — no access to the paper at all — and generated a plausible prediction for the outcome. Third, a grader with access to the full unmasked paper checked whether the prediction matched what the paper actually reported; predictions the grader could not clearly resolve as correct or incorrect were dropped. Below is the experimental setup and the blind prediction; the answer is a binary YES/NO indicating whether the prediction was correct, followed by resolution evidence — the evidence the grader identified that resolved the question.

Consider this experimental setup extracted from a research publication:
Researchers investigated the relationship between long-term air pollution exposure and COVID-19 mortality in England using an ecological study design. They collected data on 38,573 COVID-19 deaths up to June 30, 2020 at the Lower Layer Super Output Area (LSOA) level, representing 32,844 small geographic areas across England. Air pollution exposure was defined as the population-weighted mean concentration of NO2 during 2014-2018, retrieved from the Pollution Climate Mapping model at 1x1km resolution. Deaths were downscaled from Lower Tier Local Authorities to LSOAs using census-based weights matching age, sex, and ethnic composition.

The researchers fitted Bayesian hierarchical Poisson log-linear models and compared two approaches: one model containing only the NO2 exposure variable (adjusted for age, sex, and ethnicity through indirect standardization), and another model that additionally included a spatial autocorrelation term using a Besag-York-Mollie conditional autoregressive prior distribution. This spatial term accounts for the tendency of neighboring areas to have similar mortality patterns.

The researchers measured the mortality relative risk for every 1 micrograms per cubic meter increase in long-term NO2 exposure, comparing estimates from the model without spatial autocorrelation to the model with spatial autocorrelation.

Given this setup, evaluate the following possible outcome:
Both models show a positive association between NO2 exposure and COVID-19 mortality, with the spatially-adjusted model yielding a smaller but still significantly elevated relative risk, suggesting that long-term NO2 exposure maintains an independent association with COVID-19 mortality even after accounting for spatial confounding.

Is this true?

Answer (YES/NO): YES